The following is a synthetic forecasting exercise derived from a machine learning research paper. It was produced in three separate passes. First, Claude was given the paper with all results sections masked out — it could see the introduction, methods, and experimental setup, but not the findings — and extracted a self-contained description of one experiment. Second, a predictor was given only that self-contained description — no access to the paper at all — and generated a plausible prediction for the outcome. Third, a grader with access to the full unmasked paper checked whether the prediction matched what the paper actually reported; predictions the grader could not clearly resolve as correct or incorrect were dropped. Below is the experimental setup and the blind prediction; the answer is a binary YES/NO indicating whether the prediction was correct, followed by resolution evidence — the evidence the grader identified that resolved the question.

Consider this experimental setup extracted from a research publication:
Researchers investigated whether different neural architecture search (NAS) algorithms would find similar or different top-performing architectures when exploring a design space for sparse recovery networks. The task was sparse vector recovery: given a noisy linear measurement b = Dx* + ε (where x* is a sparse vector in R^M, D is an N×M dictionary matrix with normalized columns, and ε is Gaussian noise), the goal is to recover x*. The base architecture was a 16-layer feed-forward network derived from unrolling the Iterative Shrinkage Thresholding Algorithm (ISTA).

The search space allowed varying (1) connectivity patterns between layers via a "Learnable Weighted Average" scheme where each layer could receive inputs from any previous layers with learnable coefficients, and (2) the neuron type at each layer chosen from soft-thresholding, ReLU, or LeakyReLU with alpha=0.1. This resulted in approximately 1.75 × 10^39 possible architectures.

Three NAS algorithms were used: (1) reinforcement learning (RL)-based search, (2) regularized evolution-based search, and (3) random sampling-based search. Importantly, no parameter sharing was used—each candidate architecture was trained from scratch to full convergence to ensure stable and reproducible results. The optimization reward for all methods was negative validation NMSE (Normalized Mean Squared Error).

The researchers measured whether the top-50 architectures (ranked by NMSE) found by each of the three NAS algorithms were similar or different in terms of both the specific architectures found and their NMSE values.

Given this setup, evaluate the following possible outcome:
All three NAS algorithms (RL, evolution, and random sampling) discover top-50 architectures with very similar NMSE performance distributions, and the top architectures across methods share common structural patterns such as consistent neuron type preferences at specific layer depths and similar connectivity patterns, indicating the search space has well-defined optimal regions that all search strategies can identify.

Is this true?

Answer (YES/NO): YES